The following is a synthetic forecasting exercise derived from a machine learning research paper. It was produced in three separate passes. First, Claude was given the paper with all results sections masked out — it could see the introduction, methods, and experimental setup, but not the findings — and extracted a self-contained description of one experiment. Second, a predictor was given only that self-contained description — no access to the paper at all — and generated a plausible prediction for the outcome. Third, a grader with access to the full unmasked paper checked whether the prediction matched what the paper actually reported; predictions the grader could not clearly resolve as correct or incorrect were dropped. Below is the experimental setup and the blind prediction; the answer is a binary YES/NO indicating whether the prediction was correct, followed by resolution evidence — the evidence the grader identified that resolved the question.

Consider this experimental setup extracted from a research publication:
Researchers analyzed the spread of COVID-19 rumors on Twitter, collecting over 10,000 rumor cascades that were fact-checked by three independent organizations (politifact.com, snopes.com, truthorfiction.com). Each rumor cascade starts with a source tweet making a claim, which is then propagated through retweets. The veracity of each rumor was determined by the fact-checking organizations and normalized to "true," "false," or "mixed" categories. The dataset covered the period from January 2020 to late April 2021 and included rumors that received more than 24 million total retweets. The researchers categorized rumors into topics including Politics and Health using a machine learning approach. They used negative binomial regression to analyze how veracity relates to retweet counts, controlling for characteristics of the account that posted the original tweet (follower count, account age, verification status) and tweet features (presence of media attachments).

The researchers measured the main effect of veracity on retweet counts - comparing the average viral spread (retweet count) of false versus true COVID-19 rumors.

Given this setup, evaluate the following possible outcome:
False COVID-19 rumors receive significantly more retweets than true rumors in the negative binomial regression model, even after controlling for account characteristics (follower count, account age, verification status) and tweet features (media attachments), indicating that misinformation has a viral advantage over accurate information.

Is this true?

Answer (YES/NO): YES